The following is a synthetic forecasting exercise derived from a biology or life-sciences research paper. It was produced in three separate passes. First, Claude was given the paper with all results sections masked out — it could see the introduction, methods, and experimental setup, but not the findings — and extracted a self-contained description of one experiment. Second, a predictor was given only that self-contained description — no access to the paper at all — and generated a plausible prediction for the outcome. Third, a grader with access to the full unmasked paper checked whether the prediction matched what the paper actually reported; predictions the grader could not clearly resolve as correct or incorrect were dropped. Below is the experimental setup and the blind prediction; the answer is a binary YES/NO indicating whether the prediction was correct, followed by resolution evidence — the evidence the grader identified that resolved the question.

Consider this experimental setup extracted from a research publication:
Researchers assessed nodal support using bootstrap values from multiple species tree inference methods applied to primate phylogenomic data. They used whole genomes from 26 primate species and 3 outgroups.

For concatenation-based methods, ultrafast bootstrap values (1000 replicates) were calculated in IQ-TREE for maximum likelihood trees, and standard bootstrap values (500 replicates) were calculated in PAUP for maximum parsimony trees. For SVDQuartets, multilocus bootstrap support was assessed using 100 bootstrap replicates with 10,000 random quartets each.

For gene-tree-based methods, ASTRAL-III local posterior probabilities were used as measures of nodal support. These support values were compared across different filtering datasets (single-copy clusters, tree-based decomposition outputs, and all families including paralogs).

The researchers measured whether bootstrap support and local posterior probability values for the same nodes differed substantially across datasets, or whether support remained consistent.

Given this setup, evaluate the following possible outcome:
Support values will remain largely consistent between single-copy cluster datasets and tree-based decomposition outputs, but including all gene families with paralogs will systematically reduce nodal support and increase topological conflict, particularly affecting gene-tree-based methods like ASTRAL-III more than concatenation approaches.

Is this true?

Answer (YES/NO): NO